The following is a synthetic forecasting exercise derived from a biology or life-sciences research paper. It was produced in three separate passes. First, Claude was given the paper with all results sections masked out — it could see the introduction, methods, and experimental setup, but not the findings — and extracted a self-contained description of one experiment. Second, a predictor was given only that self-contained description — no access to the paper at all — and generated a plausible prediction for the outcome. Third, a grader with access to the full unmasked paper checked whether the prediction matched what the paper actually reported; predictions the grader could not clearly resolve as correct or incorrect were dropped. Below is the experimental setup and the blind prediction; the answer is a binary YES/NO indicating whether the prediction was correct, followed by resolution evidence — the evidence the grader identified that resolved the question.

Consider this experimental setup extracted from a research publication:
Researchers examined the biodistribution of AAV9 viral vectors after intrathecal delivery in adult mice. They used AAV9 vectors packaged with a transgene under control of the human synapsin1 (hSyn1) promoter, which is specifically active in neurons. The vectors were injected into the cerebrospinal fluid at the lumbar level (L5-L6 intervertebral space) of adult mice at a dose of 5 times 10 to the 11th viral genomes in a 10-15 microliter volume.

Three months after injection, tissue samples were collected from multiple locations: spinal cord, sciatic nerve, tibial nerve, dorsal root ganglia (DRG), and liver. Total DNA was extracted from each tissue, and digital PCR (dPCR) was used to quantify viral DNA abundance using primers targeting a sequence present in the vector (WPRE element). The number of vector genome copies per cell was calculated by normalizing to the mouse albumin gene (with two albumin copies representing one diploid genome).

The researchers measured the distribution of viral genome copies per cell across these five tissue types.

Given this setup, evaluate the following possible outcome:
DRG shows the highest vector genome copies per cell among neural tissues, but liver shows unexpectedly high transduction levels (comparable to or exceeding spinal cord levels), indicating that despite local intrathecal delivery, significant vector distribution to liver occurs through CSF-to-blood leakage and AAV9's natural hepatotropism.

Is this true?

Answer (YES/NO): NO